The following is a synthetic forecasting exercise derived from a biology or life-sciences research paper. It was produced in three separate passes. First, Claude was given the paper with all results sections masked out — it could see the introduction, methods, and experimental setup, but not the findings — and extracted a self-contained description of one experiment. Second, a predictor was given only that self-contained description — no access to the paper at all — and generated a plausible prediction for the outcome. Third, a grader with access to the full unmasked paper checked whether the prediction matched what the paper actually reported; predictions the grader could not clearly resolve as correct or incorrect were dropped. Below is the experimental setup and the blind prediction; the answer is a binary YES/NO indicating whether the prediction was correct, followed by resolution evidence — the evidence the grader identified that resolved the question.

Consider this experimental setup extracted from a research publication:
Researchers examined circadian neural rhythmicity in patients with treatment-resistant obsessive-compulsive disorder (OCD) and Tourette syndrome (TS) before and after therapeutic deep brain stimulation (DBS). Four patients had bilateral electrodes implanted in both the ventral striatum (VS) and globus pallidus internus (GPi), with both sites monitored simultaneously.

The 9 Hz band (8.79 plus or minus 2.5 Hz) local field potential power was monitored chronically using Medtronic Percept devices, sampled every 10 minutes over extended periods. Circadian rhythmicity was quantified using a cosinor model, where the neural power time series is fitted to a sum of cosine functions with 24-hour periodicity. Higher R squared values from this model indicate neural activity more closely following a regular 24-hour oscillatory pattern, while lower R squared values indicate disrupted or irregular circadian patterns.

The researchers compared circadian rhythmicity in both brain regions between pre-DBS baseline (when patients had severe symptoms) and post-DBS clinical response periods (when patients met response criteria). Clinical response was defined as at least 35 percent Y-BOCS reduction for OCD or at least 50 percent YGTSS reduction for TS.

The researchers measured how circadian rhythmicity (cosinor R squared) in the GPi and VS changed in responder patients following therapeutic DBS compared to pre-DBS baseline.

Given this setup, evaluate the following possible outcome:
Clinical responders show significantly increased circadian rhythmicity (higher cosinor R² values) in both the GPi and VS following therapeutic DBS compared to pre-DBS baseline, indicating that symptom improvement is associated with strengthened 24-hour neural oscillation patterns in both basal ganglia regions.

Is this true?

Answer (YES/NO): NO